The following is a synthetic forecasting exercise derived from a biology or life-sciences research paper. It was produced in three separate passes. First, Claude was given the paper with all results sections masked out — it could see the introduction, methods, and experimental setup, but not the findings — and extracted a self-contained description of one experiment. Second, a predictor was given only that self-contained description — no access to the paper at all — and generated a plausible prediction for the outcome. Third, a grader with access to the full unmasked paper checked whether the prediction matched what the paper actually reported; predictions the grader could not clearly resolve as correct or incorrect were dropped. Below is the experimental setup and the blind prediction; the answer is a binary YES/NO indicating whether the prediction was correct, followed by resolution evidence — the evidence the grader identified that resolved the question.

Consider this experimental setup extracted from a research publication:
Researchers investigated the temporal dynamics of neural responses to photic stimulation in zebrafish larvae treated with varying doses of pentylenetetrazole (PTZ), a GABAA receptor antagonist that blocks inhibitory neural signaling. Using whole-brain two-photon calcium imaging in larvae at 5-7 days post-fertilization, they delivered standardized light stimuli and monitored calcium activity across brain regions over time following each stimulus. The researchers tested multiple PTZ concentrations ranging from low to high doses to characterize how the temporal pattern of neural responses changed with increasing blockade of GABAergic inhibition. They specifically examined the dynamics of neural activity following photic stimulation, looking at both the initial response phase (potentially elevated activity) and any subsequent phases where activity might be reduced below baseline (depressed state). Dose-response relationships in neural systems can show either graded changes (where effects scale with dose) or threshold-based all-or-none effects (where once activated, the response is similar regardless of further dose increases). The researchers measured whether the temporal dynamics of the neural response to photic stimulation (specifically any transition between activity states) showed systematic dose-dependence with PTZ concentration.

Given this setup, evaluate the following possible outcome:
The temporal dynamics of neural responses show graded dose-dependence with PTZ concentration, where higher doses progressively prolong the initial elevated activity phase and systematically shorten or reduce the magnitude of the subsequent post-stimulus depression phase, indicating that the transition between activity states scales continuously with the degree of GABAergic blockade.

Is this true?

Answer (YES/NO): NO